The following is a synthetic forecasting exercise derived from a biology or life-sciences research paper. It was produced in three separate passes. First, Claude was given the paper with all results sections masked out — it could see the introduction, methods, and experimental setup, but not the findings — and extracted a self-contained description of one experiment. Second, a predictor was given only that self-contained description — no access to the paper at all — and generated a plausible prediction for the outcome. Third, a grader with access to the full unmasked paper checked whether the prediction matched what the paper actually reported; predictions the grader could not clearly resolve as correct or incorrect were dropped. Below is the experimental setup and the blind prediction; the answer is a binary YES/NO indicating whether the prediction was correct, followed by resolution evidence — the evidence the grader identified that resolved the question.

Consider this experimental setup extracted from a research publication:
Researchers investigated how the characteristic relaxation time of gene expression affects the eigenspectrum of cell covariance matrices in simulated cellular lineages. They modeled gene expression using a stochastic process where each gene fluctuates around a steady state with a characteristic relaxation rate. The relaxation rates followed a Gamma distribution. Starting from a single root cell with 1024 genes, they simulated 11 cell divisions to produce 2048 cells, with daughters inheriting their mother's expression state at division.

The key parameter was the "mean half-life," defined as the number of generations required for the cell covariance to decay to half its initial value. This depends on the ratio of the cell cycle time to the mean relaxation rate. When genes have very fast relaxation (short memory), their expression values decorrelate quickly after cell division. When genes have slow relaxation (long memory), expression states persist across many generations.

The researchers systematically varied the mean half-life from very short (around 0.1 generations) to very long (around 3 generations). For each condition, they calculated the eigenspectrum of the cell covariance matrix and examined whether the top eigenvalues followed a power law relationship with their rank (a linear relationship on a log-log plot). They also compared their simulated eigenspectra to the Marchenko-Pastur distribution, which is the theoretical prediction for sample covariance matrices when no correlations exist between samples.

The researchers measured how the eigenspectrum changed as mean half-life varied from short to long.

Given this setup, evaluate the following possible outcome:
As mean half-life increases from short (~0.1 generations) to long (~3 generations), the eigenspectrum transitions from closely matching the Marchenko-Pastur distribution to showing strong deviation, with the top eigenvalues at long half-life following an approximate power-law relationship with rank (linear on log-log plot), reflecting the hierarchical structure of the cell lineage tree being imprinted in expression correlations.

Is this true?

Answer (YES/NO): YES